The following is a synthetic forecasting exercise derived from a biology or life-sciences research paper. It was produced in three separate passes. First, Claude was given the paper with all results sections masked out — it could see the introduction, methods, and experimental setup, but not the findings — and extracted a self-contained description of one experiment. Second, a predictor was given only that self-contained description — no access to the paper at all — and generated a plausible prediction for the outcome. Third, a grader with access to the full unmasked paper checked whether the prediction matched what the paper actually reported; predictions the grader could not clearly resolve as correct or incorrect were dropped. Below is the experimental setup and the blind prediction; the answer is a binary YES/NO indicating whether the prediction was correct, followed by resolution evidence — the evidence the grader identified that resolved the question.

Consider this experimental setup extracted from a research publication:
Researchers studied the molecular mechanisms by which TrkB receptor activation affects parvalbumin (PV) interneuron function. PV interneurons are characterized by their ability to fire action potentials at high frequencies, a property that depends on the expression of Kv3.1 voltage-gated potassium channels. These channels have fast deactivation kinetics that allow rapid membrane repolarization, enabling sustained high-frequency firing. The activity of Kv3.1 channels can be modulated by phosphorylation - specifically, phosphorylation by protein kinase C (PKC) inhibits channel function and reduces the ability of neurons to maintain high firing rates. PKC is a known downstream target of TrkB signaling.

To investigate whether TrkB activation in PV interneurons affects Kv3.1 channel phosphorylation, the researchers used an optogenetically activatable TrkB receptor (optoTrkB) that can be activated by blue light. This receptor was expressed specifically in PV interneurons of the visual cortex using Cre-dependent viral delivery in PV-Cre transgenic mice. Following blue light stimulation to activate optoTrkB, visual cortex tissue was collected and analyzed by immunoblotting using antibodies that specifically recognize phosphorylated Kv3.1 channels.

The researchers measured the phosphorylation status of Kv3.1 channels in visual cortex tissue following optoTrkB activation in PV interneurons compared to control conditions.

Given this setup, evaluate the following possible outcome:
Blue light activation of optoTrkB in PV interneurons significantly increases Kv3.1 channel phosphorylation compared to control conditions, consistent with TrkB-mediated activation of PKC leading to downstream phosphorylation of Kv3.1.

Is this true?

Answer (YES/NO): YES